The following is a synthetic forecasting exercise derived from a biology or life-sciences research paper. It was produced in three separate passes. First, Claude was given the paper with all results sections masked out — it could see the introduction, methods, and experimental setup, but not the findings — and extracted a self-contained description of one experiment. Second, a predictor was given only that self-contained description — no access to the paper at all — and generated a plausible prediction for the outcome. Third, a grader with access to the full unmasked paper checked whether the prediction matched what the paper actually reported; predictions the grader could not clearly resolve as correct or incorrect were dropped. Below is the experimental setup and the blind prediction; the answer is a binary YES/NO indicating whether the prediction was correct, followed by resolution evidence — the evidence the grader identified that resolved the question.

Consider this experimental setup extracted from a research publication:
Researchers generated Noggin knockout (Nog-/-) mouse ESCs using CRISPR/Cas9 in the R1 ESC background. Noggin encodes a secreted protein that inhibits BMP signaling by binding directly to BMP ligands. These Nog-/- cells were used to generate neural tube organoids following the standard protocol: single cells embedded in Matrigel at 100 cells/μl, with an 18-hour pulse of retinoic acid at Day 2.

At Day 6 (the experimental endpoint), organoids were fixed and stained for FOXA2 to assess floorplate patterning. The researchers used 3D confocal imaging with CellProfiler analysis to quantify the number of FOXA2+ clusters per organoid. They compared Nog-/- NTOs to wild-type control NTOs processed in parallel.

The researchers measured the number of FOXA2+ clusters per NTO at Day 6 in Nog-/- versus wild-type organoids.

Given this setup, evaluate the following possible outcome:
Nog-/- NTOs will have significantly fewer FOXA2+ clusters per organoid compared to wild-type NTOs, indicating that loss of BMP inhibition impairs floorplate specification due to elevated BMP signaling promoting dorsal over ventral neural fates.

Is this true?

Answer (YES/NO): YES